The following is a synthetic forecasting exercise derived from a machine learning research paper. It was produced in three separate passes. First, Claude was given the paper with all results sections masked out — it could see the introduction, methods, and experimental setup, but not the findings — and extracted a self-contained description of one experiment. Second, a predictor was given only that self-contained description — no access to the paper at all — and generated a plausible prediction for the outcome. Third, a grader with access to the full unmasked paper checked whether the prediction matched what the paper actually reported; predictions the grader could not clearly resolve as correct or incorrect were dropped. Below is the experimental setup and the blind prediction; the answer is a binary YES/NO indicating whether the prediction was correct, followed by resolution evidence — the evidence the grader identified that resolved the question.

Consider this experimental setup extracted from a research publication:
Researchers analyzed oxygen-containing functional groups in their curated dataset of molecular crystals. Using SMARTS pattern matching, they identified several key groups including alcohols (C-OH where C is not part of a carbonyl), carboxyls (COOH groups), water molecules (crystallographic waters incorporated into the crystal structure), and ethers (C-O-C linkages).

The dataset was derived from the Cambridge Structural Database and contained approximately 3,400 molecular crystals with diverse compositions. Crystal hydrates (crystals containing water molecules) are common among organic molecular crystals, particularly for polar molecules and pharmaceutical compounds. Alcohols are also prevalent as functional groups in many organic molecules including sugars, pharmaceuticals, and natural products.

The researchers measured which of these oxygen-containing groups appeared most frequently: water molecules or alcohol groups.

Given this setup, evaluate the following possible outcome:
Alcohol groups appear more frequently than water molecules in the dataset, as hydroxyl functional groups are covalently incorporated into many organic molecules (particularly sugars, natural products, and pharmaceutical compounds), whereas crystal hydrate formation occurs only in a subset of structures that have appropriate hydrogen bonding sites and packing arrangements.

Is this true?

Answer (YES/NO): YES